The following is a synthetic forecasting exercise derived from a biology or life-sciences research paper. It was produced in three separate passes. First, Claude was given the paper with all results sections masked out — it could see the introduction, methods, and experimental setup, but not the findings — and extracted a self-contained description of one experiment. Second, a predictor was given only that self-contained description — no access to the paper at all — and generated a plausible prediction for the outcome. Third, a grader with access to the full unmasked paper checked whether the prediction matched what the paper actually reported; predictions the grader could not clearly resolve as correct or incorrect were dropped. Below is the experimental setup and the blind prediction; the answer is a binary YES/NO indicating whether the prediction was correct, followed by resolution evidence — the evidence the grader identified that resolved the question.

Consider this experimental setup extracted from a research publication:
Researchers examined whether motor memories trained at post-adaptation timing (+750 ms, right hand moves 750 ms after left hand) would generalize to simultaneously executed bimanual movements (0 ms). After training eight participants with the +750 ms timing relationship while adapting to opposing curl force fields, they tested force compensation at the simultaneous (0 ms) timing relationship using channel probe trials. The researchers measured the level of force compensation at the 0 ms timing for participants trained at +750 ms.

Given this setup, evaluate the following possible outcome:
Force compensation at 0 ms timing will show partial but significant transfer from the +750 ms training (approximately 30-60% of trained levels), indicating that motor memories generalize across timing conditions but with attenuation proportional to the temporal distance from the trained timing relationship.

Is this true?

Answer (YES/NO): NO